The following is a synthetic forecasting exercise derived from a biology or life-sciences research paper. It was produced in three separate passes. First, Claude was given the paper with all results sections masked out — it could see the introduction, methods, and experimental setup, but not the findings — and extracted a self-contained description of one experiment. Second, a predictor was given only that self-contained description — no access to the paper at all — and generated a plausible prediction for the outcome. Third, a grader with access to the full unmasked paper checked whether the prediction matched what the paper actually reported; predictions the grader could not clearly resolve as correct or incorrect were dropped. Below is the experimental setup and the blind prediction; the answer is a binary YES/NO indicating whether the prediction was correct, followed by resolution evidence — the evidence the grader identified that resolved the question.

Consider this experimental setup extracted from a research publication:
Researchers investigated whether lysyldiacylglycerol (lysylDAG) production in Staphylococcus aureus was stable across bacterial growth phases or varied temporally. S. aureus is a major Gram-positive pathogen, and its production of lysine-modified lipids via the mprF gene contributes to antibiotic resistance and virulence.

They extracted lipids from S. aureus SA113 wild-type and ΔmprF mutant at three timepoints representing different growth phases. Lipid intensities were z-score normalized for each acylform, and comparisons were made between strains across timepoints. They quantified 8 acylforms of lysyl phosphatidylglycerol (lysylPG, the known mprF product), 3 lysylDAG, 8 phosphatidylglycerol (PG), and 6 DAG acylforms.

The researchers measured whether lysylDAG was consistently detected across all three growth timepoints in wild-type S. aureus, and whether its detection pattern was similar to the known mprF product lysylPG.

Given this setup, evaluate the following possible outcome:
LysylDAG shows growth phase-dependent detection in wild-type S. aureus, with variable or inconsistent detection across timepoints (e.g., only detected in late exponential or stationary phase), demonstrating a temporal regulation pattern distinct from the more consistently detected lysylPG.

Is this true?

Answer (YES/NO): NO